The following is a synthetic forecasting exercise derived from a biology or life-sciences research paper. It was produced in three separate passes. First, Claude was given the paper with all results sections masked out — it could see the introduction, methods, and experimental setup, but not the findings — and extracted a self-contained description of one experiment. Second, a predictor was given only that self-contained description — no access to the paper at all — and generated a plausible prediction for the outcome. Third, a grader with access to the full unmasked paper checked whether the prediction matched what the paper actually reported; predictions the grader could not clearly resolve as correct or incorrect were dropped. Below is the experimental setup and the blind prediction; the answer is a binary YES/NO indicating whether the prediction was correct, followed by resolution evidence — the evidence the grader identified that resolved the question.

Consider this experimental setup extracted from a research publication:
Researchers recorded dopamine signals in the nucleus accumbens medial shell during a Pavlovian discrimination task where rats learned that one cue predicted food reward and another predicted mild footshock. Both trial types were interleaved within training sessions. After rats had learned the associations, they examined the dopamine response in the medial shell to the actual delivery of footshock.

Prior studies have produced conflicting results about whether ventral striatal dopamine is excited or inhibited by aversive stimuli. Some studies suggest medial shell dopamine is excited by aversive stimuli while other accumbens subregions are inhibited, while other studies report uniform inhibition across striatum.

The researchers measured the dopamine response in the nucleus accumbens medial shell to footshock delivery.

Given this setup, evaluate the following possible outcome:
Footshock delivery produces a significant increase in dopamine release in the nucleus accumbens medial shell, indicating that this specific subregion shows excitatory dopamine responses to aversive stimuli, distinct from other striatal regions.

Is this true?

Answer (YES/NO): NO